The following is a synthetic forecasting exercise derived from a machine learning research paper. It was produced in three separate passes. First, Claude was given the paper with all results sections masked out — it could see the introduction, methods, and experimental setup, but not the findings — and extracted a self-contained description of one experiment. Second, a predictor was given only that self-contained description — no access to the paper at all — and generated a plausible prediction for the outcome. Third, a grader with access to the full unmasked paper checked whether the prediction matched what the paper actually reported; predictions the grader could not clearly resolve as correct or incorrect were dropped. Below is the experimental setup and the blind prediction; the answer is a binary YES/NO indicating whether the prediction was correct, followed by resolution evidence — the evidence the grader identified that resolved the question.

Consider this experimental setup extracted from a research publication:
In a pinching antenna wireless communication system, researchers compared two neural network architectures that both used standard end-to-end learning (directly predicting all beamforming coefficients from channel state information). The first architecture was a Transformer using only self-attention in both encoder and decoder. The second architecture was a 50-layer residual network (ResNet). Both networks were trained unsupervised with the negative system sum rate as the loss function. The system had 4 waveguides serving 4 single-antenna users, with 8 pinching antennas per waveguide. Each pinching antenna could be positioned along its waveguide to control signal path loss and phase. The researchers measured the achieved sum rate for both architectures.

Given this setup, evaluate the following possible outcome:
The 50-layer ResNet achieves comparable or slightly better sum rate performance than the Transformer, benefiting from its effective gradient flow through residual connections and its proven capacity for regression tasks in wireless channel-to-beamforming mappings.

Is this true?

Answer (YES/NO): YES